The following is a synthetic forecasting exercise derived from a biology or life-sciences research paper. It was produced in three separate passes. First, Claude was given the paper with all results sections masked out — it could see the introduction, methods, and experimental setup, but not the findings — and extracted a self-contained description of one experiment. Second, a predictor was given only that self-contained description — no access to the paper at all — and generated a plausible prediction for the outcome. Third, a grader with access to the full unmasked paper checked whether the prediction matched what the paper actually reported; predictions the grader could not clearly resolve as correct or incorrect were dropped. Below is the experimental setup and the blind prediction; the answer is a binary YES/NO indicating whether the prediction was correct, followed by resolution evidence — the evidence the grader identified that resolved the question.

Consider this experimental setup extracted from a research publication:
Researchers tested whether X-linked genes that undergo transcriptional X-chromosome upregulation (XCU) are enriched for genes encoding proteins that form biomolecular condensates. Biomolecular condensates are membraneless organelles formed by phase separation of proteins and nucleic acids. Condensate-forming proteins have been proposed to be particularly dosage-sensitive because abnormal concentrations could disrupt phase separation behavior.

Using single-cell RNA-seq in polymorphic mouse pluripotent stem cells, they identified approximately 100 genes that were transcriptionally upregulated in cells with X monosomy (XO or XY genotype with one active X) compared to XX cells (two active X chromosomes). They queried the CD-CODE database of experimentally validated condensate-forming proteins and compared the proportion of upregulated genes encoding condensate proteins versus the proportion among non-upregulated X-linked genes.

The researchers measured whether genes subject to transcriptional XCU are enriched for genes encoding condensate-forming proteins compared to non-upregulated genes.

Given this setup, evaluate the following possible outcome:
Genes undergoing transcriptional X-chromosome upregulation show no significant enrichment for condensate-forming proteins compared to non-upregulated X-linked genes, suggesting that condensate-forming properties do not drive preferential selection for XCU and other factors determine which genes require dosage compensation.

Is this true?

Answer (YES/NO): YES